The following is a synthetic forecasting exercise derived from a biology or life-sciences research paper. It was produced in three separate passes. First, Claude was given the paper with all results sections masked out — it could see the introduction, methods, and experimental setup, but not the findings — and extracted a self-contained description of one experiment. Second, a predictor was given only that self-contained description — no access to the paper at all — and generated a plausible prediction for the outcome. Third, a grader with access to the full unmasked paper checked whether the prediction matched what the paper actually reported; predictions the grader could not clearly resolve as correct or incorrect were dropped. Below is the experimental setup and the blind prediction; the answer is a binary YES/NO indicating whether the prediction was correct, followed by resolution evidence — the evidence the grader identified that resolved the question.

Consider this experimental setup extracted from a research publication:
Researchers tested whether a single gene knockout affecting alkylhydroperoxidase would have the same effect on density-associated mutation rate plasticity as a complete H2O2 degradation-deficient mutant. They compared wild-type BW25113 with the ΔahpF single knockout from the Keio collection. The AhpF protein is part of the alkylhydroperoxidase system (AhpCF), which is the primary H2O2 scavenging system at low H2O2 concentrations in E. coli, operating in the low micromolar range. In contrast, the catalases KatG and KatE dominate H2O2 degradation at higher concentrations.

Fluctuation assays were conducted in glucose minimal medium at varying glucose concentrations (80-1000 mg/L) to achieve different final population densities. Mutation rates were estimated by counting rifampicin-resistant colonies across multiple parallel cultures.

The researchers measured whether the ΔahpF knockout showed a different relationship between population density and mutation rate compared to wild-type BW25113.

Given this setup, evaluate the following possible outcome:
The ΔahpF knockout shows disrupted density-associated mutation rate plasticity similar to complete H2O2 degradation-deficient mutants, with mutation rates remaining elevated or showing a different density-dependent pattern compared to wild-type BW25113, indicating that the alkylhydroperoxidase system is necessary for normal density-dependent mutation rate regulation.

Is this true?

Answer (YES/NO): NO